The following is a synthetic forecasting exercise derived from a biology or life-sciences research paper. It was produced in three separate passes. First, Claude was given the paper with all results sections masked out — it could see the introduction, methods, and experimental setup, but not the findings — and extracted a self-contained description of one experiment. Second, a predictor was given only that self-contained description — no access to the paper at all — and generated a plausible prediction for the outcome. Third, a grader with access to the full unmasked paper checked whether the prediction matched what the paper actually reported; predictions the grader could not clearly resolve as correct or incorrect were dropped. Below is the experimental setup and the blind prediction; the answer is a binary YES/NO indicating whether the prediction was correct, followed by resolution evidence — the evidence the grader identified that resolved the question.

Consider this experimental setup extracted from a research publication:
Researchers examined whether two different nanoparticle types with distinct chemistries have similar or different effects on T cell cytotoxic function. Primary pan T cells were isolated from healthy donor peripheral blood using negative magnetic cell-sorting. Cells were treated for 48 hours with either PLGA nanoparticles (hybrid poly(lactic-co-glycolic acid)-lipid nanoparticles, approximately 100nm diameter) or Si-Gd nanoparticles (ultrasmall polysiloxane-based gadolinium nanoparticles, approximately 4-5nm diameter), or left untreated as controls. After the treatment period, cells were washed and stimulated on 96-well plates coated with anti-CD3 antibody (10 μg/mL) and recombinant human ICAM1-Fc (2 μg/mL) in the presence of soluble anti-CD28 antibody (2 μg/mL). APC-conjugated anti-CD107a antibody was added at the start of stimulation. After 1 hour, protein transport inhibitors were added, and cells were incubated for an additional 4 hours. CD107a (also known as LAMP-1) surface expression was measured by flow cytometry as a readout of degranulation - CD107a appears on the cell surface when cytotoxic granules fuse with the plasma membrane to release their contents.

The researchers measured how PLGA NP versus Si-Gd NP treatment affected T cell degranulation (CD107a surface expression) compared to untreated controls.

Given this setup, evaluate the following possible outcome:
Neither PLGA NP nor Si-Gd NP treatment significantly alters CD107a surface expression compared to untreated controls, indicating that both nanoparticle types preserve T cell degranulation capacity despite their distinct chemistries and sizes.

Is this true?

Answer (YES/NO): NO